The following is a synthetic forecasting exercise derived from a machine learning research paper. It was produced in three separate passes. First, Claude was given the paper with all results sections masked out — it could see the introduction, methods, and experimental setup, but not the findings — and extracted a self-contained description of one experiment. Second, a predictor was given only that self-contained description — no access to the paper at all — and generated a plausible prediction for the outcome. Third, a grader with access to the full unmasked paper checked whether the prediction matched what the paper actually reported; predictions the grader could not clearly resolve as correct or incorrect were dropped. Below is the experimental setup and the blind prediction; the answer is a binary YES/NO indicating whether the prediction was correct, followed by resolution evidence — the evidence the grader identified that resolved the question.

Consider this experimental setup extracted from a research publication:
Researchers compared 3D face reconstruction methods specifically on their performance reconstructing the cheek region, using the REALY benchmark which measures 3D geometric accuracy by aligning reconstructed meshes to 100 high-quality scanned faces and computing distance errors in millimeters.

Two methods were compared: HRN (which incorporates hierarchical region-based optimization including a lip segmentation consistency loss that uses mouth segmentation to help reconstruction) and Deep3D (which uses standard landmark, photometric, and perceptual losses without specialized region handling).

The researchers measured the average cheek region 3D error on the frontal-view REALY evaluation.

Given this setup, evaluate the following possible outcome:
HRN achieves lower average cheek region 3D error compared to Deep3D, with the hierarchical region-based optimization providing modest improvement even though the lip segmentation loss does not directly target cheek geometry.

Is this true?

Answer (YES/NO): NO